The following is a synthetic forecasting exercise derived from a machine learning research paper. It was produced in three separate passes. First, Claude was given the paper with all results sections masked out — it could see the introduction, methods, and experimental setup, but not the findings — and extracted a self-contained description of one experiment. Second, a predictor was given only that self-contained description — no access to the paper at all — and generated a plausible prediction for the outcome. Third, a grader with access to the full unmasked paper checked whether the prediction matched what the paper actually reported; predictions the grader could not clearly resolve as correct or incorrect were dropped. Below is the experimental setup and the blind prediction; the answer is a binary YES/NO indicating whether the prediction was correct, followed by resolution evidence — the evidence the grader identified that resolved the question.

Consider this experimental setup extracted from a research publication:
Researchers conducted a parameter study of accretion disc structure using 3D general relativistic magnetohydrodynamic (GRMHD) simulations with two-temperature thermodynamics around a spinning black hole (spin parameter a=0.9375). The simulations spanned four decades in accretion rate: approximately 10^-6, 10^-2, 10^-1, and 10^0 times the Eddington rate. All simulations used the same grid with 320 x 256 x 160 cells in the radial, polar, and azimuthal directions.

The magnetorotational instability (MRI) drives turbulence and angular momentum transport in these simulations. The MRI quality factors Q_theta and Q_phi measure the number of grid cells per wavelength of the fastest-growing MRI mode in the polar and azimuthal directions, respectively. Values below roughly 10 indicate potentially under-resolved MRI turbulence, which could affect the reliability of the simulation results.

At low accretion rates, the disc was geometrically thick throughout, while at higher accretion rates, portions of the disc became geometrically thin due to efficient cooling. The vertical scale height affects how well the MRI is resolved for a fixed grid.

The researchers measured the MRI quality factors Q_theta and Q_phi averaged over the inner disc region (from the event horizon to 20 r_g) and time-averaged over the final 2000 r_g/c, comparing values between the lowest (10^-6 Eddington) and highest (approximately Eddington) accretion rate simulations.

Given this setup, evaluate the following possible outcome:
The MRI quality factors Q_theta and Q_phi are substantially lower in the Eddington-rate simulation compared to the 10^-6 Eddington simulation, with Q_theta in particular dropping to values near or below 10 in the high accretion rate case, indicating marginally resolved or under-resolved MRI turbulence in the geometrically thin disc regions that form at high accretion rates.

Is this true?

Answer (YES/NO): YES